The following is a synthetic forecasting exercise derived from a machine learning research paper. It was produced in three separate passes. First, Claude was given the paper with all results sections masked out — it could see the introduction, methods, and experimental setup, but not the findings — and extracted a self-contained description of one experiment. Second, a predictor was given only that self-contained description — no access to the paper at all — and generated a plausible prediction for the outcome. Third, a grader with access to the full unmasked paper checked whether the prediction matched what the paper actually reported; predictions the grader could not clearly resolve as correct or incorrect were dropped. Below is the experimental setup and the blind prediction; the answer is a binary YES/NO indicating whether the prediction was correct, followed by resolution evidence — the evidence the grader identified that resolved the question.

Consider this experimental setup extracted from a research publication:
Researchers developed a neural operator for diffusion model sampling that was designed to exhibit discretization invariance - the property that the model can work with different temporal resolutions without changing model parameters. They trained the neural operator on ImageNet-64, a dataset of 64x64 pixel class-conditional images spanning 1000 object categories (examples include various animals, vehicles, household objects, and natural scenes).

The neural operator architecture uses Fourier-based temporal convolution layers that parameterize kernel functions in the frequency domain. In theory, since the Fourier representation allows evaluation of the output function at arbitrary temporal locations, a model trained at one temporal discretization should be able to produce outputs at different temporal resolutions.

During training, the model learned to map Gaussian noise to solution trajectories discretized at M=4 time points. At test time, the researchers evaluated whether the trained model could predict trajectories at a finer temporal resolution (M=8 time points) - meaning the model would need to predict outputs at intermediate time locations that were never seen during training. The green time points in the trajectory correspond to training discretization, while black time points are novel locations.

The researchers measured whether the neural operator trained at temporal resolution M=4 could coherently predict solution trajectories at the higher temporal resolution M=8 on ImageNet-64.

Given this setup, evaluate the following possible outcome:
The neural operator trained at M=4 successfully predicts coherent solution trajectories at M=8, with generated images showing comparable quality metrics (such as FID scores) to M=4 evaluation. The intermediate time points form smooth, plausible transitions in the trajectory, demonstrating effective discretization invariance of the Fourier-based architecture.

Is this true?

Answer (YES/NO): NO